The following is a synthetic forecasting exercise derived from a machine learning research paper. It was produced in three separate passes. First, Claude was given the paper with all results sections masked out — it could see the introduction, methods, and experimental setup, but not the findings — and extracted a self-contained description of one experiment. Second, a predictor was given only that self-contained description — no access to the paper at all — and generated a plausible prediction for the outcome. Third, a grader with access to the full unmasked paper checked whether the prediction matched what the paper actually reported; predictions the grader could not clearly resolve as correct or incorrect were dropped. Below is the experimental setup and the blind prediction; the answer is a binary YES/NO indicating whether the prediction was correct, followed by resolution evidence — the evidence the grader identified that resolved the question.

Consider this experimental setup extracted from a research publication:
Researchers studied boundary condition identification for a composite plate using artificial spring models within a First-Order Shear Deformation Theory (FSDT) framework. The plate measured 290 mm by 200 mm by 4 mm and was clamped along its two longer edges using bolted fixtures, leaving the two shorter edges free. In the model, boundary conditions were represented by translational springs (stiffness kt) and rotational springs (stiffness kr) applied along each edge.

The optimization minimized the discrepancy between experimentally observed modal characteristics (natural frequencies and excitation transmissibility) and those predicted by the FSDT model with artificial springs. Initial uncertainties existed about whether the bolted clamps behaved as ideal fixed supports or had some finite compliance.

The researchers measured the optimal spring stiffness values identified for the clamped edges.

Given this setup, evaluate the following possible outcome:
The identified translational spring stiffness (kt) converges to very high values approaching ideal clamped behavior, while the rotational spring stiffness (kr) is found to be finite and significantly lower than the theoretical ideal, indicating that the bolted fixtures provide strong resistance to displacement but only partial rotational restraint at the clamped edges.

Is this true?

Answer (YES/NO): NO